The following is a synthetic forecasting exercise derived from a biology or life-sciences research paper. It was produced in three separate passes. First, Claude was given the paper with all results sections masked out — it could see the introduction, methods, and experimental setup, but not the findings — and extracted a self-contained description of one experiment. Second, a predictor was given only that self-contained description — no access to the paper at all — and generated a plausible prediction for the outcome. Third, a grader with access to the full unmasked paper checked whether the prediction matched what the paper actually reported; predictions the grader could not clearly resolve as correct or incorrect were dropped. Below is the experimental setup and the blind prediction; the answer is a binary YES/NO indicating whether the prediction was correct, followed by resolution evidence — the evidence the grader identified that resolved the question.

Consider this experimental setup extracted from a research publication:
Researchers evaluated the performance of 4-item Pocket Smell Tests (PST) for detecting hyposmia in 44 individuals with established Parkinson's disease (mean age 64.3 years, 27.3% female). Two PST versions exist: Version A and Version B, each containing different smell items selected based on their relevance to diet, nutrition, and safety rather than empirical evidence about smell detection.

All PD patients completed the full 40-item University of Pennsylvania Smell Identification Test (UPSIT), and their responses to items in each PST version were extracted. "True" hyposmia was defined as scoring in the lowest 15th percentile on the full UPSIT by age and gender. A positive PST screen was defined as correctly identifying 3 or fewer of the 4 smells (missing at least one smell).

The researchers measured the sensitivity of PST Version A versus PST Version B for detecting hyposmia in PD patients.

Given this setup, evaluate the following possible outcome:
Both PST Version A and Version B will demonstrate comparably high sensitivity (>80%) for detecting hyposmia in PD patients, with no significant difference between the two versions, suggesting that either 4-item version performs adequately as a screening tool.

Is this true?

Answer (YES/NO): NO